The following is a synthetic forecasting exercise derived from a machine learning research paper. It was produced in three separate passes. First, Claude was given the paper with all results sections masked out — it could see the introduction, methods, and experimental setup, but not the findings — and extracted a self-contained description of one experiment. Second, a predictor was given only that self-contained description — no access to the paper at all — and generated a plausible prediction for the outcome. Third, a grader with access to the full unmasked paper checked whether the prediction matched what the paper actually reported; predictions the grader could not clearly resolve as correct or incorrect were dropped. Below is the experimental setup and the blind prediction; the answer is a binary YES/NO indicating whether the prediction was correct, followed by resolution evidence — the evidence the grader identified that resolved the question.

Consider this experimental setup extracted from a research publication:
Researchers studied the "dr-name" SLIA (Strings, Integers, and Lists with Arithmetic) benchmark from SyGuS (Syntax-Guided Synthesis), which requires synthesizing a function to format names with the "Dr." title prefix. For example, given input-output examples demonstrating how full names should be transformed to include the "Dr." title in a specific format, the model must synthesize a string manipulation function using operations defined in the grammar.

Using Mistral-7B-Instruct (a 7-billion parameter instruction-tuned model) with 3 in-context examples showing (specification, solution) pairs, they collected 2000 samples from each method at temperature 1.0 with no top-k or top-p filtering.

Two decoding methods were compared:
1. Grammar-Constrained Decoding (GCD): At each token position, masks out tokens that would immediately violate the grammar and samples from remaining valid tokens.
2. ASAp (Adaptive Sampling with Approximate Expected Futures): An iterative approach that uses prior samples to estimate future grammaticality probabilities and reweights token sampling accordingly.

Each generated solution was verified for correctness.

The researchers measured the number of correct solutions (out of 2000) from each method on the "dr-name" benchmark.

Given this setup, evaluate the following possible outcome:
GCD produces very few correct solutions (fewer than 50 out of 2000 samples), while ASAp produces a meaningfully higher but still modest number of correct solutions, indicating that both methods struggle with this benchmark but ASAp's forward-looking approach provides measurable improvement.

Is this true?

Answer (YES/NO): NO